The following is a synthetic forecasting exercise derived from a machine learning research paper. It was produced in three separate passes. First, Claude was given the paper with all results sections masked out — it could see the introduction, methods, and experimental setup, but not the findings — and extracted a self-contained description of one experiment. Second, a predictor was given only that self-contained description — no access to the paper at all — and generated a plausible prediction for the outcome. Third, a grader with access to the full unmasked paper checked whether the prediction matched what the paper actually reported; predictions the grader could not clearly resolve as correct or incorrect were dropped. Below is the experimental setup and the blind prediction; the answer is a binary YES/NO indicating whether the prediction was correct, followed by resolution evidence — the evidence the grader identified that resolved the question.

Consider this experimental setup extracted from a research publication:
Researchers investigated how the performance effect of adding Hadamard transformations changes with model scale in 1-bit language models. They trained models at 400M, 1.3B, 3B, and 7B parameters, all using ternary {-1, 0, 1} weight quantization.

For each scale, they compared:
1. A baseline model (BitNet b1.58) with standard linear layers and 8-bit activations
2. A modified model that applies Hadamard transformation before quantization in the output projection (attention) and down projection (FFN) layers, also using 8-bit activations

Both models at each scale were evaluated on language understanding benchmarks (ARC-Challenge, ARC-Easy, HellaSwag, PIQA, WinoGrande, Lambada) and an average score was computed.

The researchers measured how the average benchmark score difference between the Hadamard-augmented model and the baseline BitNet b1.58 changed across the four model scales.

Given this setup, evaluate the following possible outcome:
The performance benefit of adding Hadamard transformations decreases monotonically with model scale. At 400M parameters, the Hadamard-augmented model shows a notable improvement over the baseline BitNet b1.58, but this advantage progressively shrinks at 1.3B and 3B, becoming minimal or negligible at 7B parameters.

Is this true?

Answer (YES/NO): NO